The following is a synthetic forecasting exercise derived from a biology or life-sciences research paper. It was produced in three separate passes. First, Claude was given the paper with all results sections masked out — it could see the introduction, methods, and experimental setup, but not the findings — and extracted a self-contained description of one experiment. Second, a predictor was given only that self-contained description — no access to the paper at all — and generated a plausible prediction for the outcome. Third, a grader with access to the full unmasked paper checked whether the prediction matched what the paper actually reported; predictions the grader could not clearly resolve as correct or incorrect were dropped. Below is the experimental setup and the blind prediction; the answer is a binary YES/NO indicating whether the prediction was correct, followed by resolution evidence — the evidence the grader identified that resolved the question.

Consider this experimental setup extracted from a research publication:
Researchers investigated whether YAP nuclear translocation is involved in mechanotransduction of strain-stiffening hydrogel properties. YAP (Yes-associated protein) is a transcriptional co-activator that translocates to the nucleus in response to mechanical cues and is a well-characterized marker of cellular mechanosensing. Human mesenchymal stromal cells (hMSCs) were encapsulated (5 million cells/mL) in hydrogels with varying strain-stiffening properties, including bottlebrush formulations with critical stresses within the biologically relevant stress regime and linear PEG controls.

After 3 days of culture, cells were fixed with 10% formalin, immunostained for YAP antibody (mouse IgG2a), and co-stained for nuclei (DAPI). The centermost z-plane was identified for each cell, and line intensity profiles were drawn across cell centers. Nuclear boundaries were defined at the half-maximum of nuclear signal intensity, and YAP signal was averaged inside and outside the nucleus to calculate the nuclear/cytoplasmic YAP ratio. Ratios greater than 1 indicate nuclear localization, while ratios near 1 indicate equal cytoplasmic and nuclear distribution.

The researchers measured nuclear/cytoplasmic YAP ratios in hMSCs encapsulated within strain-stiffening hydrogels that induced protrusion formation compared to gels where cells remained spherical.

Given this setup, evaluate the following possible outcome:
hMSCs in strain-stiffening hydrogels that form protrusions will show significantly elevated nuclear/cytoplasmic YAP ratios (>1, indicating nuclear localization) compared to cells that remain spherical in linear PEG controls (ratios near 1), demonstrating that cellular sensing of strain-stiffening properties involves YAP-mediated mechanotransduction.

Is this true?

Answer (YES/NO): NO